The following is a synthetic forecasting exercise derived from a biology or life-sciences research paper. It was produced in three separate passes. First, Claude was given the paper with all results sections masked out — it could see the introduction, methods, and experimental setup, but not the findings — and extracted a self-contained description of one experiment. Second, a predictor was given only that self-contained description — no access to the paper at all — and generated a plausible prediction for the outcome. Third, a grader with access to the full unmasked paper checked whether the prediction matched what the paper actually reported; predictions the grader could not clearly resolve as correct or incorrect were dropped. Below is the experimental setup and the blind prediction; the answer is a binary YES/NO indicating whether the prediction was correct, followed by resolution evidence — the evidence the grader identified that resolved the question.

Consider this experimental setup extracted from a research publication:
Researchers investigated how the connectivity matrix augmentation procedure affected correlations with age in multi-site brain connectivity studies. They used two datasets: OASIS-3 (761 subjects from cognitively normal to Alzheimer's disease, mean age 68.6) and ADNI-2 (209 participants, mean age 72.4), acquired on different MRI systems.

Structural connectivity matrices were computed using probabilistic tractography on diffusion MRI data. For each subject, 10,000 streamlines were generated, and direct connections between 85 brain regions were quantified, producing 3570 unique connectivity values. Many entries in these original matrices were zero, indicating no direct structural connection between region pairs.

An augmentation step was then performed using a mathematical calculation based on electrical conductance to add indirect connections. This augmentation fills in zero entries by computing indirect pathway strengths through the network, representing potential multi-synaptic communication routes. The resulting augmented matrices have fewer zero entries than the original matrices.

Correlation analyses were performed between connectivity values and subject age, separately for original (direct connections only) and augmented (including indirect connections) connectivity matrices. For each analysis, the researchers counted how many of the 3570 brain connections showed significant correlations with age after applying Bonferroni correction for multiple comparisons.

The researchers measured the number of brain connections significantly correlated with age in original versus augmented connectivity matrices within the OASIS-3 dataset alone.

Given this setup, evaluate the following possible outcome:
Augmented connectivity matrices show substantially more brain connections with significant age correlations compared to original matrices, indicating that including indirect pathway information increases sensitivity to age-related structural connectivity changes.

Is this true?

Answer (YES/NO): YES